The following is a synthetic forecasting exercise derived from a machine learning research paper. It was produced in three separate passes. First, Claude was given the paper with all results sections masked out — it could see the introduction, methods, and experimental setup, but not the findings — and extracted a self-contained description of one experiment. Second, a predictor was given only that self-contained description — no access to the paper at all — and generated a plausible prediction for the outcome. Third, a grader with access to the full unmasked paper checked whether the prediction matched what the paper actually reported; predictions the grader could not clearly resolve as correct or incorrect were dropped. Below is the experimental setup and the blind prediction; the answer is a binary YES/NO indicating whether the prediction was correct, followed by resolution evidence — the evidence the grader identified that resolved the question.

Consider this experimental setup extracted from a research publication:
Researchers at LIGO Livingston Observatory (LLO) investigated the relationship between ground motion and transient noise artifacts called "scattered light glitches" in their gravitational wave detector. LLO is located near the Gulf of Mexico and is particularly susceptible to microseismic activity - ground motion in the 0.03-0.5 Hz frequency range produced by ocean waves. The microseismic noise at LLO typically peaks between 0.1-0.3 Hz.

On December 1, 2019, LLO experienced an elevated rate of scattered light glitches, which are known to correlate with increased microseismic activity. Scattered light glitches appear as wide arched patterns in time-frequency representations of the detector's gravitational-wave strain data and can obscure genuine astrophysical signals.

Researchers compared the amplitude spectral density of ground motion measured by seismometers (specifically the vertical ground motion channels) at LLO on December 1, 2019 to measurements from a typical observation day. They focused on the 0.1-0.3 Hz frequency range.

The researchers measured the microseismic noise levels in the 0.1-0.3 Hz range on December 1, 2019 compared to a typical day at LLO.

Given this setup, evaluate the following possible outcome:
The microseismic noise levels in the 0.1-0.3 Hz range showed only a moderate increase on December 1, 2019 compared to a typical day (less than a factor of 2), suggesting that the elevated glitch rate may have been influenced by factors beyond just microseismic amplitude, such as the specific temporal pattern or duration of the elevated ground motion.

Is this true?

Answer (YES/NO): NO